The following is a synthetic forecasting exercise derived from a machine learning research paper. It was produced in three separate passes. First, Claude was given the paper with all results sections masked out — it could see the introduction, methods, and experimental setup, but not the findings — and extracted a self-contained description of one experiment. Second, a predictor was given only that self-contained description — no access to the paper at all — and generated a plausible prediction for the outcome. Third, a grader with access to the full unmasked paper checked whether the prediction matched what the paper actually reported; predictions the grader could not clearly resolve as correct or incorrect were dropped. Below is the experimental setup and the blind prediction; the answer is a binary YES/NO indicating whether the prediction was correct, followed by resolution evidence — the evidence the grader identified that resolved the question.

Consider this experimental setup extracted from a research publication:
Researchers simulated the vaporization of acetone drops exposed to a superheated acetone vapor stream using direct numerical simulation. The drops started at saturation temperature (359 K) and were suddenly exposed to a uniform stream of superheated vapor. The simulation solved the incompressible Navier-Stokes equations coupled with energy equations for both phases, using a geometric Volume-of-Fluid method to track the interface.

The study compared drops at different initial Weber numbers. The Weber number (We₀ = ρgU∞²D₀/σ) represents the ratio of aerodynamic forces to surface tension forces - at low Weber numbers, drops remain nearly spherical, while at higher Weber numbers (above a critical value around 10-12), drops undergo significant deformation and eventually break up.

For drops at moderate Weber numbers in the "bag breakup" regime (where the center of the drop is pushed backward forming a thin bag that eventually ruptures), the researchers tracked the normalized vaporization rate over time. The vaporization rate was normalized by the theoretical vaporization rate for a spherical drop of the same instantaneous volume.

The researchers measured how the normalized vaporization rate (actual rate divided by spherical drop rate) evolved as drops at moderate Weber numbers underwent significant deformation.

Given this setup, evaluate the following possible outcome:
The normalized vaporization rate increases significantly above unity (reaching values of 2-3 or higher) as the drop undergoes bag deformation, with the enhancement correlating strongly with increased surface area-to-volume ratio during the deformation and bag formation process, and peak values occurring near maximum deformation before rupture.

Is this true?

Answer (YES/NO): YES